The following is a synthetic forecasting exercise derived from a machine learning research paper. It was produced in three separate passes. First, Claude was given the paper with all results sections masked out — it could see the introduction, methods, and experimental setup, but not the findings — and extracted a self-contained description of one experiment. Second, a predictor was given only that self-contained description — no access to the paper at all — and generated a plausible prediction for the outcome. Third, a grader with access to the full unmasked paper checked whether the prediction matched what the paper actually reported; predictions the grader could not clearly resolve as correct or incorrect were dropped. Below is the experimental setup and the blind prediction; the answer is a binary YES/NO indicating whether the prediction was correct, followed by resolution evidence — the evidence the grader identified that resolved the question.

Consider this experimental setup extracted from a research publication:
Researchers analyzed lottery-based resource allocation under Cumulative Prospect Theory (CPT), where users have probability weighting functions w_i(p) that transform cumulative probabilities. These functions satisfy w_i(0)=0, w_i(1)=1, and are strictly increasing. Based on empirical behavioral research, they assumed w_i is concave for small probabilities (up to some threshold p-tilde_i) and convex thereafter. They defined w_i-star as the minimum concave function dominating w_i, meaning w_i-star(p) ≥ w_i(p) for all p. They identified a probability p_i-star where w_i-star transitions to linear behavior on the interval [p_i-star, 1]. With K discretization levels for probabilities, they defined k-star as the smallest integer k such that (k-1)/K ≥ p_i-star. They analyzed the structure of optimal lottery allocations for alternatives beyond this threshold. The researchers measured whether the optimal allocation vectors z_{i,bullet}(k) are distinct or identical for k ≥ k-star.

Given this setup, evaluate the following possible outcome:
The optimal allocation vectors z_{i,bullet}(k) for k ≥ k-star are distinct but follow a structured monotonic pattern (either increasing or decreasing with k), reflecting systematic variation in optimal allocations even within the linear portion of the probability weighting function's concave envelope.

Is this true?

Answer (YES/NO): NO